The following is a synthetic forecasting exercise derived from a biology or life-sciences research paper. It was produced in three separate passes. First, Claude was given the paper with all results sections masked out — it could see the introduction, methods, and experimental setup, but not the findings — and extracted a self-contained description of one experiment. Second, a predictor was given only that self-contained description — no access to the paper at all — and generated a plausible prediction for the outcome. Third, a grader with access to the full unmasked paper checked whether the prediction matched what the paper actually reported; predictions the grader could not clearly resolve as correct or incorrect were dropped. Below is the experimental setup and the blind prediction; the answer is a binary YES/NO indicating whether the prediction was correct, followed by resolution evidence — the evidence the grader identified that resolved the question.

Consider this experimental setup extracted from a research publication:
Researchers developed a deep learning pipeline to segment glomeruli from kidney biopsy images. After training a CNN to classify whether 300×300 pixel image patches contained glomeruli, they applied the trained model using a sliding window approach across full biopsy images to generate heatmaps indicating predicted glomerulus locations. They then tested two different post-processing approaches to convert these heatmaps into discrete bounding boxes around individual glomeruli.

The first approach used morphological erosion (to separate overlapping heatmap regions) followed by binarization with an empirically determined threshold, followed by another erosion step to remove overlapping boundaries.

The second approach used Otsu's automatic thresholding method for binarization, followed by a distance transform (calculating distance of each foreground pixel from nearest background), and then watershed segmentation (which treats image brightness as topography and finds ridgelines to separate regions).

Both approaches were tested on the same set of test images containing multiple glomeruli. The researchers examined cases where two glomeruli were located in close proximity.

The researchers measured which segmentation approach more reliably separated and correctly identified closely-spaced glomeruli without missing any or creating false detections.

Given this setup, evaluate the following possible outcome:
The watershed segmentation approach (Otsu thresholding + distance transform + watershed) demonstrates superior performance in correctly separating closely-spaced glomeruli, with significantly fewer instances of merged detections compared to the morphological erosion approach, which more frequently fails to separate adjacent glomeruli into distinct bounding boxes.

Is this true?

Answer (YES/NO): YES